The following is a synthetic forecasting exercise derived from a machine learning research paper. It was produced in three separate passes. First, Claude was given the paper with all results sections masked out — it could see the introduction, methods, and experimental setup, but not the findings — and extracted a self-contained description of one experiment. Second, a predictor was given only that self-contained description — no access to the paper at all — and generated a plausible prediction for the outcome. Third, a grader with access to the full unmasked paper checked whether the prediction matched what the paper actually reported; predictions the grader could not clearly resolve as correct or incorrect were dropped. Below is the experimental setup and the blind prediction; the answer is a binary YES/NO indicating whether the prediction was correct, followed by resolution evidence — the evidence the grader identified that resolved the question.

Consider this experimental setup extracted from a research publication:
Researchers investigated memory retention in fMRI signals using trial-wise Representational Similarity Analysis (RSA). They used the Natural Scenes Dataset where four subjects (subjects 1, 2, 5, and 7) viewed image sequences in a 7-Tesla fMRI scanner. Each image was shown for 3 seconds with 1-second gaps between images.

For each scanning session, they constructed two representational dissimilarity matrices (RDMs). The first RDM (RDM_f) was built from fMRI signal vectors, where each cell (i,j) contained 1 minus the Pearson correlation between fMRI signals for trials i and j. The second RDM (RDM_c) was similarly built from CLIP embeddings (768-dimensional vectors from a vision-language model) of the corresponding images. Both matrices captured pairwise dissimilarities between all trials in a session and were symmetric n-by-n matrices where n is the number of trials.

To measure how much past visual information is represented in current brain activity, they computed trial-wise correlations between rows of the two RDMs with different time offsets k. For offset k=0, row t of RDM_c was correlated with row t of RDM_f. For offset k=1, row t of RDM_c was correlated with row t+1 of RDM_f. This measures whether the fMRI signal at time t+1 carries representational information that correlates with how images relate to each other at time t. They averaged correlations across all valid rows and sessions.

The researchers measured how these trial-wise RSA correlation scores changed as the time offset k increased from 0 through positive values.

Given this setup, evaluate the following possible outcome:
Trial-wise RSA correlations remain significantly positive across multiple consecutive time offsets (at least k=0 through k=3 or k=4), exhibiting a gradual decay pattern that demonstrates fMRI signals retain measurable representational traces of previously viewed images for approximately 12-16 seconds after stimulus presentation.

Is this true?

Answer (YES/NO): NO